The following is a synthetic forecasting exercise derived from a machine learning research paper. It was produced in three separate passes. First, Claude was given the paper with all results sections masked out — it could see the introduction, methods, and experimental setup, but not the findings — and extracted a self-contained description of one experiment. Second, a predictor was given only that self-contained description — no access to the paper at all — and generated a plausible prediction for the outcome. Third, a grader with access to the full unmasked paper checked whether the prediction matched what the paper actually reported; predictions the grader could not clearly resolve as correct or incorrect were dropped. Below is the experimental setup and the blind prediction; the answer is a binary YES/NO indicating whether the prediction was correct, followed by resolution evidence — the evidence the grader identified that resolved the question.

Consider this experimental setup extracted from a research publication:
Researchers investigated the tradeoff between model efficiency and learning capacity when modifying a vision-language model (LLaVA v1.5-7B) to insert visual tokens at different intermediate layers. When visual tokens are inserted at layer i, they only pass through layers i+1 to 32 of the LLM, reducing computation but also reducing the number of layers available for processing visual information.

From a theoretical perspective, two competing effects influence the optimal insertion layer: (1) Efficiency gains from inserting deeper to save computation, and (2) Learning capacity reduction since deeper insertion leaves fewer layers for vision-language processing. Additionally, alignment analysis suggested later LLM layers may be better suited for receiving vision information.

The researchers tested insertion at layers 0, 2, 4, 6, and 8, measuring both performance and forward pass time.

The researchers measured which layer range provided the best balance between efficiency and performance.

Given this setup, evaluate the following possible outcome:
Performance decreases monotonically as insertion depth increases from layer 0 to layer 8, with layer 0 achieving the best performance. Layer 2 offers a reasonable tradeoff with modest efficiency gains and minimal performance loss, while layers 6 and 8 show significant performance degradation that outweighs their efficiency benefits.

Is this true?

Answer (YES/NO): NO